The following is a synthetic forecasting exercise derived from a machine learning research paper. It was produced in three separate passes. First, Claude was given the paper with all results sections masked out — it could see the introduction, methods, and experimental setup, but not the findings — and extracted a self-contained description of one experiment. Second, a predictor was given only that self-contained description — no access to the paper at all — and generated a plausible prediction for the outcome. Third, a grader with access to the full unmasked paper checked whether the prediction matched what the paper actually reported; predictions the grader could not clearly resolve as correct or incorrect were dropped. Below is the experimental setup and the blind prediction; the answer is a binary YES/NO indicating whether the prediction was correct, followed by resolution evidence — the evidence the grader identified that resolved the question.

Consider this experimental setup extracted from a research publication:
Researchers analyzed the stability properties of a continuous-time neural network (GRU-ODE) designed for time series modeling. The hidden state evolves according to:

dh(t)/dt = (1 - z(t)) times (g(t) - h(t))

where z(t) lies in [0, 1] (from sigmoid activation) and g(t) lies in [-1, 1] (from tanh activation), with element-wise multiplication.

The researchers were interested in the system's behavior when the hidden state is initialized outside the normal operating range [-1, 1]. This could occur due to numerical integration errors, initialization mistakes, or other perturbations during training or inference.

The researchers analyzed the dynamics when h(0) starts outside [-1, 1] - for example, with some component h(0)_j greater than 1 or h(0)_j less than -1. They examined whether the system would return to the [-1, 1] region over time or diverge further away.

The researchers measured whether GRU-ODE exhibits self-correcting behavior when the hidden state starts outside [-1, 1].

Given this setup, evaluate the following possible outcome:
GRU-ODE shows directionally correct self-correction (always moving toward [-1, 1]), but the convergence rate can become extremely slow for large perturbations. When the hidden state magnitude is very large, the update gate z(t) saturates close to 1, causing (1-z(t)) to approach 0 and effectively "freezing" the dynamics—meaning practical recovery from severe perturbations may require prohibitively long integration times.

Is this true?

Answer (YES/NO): NO